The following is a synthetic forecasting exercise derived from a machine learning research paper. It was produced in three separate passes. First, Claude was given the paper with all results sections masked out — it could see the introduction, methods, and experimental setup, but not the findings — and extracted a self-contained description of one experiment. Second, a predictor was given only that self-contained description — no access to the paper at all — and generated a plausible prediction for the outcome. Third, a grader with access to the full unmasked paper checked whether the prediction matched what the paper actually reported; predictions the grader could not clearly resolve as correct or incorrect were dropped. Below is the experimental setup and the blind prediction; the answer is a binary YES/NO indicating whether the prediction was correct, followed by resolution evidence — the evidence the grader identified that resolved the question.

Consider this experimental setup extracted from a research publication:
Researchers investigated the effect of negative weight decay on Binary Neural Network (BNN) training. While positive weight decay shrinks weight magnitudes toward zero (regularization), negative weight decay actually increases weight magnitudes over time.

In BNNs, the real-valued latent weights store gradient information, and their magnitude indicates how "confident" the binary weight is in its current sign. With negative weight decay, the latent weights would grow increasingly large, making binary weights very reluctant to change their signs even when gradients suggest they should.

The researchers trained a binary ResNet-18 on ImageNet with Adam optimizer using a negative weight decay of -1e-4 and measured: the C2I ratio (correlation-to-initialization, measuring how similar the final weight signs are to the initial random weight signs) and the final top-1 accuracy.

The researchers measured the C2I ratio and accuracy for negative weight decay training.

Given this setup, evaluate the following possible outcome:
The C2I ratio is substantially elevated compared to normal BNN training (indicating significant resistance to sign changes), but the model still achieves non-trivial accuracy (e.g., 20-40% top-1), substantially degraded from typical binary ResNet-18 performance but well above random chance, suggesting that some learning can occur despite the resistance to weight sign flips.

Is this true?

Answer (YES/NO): YES